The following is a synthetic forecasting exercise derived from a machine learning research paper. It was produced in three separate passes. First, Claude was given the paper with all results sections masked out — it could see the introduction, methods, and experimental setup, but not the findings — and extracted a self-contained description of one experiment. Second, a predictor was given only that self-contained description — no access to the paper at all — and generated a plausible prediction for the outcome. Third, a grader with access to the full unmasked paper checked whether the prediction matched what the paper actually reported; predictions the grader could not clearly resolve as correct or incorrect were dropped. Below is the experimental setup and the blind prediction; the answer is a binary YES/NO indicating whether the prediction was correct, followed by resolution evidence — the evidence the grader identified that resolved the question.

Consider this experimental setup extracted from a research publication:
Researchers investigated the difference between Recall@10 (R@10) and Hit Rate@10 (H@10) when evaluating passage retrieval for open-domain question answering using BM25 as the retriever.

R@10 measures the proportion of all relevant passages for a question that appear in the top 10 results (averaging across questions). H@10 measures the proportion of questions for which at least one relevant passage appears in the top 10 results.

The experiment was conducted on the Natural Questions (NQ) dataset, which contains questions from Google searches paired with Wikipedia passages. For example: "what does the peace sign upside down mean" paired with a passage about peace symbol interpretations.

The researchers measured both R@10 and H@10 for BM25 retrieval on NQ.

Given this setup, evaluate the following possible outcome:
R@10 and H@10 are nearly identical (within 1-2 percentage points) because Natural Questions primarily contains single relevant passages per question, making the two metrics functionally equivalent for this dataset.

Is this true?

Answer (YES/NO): NO